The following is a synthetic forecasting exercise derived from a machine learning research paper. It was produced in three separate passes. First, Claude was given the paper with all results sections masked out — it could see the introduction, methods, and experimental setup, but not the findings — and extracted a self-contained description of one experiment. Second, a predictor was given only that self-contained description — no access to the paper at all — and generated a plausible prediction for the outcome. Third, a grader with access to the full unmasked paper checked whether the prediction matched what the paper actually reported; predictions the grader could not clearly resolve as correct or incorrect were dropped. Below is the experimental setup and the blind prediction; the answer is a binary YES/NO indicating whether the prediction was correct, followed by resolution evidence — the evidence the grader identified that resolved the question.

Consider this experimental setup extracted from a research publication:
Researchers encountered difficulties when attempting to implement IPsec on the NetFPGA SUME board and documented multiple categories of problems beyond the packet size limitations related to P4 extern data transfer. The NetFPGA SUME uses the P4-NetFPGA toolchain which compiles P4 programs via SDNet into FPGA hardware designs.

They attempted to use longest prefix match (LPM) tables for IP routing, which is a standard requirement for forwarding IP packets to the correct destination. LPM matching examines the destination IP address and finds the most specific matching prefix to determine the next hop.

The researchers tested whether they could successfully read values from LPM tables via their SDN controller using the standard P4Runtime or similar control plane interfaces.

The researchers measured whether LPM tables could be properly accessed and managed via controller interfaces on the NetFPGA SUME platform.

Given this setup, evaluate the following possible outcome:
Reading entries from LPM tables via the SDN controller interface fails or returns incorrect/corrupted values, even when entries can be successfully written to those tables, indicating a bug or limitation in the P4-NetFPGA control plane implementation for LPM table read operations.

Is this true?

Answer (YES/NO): NO